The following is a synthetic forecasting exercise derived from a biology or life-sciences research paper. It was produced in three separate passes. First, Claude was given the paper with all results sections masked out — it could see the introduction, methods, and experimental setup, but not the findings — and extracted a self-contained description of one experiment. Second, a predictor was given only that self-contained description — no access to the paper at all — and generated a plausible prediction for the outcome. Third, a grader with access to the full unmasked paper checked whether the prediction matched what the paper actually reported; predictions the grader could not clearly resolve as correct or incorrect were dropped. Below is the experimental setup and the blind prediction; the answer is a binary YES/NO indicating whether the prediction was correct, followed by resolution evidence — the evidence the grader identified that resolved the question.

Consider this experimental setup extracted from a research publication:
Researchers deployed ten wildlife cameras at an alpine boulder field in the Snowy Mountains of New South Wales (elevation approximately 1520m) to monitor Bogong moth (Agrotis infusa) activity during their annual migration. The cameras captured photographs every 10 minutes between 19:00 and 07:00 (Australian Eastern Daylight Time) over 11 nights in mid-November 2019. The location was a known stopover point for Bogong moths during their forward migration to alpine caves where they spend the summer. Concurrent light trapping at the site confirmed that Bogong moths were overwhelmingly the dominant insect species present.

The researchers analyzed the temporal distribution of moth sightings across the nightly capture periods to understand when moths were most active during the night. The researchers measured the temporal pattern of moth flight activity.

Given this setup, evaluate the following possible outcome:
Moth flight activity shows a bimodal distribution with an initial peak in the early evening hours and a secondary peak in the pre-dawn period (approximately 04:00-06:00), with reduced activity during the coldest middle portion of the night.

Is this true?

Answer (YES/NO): NO